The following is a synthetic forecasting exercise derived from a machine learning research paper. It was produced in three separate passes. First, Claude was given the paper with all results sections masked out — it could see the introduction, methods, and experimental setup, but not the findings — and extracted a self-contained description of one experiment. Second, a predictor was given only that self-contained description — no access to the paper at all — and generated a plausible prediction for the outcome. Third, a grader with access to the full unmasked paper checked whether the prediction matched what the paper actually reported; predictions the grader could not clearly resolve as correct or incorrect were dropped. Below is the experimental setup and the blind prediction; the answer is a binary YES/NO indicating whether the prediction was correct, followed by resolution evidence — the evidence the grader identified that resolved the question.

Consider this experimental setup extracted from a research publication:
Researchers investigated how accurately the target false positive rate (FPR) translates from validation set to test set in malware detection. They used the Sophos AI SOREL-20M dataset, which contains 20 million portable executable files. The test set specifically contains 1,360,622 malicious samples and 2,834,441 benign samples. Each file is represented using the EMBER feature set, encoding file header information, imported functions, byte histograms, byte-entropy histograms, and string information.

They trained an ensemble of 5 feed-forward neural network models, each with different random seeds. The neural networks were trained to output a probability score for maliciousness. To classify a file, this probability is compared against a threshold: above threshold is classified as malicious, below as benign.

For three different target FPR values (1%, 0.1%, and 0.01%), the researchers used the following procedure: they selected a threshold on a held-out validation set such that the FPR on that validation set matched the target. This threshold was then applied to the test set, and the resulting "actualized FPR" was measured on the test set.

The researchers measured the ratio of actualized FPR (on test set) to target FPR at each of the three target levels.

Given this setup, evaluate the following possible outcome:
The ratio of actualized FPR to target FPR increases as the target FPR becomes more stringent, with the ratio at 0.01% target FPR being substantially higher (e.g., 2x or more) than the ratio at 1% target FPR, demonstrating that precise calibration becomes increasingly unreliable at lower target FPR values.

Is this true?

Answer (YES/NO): NO